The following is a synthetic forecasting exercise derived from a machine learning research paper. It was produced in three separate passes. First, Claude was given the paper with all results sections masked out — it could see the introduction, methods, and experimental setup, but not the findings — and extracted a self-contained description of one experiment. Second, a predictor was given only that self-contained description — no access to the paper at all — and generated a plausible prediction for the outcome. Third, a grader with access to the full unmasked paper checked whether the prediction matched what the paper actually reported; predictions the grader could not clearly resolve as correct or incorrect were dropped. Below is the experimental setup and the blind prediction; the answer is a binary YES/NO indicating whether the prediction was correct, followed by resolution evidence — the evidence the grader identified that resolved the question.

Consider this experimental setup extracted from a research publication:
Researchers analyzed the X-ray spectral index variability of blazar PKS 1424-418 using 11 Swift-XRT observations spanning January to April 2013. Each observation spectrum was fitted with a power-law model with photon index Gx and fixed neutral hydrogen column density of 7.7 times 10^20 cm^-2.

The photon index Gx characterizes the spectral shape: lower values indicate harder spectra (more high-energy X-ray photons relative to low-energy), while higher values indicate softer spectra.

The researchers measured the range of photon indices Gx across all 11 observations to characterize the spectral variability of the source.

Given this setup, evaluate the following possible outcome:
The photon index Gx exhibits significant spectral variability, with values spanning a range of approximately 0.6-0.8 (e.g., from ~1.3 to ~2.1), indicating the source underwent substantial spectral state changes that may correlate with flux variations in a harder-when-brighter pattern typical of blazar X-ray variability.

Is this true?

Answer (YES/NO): NO